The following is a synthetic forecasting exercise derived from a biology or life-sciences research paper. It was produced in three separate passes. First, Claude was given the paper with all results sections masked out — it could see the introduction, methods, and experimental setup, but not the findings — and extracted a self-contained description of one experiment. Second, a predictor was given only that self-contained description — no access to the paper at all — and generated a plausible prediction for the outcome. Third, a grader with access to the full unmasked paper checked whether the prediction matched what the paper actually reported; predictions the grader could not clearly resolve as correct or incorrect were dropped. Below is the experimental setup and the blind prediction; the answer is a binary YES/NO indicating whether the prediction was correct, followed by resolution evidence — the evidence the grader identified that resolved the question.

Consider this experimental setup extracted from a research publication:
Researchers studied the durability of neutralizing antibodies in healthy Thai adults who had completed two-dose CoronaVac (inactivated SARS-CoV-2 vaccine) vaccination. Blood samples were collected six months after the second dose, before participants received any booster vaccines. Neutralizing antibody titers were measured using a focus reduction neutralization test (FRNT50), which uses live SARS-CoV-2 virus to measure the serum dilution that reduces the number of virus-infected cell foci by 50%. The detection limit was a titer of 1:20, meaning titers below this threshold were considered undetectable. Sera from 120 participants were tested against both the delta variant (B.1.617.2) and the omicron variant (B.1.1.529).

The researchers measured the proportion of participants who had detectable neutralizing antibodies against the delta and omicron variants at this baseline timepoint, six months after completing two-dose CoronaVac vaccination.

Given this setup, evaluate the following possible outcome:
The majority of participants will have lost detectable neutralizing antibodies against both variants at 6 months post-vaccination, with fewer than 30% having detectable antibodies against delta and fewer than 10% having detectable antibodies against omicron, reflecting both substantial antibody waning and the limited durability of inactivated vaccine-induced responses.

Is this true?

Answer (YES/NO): YES